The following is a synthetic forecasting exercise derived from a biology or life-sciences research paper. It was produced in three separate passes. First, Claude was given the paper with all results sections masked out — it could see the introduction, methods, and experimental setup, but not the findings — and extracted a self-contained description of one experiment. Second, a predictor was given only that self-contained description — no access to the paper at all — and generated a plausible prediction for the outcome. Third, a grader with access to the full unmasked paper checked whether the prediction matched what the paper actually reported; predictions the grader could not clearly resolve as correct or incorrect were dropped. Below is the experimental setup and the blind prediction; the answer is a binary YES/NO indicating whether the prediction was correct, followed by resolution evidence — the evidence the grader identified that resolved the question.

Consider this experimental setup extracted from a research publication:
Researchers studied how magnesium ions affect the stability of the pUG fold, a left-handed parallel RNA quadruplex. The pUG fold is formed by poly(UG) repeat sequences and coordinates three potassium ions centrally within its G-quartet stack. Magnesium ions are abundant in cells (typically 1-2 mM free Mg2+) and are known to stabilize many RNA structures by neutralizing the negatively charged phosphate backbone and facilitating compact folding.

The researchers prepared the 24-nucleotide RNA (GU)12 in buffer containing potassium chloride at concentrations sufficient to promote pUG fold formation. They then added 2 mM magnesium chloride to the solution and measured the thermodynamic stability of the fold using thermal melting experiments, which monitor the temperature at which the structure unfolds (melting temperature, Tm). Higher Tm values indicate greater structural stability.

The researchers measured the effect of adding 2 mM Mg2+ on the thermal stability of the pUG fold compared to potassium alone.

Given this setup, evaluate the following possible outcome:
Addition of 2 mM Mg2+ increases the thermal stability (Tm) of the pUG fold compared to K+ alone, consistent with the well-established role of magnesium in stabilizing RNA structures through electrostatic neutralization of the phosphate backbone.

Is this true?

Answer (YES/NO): NO